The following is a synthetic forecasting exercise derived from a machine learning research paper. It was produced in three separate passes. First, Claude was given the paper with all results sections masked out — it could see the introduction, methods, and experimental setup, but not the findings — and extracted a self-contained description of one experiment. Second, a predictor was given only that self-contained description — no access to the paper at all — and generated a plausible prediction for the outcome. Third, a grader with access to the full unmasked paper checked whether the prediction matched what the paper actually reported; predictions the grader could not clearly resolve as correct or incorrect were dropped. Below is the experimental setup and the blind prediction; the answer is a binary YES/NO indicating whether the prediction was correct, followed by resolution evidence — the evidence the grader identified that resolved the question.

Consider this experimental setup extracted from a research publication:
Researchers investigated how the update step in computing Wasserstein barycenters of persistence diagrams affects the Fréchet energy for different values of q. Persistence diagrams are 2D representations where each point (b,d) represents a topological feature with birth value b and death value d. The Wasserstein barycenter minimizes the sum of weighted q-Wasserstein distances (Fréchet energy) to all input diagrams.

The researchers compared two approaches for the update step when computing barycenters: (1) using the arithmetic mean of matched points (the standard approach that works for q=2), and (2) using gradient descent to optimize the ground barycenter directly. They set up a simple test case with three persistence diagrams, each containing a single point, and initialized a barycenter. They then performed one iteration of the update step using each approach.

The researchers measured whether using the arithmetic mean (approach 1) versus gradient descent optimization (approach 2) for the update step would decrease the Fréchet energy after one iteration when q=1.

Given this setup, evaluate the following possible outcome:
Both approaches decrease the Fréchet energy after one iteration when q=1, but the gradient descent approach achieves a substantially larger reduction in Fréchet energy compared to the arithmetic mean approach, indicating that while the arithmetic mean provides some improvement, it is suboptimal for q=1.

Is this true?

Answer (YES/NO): NO